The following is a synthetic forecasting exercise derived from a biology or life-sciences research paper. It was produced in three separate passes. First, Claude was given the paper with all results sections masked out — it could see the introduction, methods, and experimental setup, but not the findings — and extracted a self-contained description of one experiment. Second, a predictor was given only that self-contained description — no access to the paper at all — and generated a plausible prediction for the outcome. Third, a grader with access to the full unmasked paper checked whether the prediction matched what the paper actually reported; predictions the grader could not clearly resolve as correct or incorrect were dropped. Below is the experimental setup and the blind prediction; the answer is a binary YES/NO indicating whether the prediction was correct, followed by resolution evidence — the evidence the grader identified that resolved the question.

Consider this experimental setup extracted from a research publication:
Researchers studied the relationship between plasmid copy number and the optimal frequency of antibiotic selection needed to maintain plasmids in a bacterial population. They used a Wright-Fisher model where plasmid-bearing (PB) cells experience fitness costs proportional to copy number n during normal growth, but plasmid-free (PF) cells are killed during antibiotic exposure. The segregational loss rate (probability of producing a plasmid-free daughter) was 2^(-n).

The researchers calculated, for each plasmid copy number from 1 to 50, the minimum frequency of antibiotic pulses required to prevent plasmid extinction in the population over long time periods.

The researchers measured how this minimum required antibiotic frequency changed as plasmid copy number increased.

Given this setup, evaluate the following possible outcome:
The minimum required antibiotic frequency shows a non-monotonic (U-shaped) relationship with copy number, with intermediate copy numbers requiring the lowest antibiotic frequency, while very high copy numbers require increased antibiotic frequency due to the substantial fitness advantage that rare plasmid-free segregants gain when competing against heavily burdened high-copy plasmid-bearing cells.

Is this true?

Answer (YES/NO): YES